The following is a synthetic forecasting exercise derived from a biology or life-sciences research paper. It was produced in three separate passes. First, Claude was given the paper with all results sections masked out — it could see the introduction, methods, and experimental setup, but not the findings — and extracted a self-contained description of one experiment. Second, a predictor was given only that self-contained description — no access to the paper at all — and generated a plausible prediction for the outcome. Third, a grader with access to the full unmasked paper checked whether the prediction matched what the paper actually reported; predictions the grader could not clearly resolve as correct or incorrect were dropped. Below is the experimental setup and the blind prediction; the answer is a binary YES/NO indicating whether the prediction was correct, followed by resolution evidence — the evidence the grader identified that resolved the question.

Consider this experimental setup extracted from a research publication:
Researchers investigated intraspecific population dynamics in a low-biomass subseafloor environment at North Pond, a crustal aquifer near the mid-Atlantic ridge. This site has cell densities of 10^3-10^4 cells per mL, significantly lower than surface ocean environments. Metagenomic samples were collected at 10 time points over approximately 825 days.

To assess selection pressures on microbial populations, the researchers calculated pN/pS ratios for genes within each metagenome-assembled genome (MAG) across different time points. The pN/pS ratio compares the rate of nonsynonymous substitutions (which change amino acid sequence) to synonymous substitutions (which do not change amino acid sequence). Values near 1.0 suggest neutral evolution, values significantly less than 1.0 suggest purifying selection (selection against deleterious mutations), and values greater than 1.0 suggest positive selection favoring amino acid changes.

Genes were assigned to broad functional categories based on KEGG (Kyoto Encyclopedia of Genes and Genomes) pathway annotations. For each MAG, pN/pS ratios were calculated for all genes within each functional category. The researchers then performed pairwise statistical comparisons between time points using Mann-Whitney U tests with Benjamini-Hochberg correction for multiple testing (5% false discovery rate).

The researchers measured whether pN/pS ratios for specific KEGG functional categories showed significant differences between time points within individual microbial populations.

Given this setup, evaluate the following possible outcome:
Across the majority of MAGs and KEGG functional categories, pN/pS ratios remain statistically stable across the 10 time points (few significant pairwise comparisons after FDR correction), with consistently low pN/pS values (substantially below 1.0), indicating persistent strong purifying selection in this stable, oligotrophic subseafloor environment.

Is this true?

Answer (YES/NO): NO